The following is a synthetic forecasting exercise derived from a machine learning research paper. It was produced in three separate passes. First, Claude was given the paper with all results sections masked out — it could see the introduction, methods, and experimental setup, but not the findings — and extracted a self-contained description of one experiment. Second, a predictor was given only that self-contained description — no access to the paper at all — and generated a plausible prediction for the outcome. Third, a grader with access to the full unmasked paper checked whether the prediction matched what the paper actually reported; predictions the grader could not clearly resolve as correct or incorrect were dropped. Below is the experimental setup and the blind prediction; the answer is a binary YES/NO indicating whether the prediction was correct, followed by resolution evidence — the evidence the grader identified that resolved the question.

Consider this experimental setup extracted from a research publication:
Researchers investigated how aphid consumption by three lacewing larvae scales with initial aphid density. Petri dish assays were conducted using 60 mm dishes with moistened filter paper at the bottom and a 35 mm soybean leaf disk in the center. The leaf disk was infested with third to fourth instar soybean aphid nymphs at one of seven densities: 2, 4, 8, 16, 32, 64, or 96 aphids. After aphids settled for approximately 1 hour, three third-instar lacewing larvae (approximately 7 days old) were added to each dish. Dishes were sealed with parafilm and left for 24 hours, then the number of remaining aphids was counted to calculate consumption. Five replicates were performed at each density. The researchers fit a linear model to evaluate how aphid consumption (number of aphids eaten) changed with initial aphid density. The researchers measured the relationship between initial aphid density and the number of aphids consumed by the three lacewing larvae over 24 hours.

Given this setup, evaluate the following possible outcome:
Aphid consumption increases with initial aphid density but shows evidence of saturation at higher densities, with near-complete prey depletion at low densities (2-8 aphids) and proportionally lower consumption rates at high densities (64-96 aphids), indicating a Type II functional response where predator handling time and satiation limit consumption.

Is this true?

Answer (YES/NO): NO